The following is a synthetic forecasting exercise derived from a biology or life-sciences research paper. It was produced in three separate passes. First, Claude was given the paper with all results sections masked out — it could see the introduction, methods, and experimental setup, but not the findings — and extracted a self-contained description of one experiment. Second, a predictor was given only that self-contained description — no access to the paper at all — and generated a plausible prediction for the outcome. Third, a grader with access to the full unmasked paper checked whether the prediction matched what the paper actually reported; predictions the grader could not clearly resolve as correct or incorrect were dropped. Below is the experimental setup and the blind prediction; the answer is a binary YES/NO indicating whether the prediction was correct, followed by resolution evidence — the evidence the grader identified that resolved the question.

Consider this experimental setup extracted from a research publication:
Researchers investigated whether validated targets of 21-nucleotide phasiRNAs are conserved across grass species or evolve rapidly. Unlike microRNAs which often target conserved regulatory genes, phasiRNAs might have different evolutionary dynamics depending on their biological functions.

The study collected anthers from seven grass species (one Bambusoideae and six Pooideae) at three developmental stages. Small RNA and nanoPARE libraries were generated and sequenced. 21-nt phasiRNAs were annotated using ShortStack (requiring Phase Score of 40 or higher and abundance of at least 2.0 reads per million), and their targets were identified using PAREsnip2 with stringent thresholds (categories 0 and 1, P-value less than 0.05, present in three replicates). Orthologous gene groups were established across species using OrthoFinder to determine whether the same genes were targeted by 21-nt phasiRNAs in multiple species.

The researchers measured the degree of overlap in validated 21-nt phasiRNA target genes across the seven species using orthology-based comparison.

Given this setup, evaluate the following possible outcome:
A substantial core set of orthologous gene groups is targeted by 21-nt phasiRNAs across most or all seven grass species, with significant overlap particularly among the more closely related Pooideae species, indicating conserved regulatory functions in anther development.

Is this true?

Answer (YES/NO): NO